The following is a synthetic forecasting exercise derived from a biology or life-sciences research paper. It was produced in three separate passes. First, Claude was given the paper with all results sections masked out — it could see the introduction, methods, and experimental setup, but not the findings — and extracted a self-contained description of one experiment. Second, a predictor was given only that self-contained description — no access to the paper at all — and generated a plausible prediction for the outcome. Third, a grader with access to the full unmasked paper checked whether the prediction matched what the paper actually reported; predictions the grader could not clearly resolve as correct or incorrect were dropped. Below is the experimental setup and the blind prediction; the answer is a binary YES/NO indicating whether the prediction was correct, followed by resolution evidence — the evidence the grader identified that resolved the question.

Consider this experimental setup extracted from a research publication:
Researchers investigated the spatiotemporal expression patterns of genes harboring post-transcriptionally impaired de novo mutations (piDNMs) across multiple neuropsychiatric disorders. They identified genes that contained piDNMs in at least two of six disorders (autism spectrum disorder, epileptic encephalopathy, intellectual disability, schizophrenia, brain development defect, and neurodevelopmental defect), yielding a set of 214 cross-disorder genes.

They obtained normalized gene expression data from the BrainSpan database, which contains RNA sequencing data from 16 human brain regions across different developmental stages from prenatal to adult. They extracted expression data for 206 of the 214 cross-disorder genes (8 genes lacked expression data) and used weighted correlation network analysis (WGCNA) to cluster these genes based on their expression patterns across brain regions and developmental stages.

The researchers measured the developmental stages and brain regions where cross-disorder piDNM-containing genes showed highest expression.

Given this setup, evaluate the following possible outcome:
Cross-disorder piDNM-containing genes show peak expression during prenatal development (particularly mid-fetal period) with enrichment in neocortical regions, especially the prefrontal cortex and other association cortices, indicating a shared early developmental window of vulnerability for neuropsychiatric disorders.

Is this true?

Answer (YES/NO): NO